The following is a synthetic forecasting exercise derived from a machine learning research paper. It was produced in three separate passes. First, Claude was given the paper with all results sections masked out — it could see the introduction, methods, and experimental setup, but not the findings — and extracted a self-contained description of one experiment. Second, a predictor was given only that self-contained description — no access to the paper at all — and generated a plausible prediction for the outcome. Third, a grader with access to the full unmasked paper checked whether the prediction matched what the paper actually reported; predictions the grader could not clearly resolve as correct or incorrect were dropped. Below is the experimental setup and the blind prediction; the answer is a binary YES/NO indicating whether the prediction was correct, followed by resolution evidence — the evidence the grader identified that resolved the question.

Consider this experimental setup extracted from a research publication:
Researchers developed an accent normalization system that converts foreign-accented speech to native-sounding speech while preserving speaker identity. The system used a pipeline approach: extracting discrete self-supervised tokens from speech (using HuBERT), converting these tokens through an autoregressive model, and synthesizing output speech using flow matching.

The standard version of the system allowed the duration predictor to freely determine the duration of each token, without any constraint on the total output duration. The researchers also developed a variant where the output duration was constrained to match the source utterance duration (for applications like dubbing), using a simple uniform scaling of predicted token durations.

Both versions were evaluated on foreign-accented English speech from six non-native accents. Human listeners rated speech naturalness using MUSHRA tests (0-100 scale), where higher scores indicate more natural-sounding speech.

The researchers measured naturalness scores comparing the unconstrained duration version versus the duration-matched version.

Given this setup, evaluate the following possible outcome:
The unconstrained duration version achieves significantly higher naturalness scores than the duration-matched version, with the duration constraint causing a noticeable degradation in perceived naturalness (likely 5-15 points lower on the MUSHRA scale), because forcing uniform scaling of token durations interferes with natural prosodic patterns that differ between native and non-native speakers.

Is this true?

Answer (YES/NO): YES